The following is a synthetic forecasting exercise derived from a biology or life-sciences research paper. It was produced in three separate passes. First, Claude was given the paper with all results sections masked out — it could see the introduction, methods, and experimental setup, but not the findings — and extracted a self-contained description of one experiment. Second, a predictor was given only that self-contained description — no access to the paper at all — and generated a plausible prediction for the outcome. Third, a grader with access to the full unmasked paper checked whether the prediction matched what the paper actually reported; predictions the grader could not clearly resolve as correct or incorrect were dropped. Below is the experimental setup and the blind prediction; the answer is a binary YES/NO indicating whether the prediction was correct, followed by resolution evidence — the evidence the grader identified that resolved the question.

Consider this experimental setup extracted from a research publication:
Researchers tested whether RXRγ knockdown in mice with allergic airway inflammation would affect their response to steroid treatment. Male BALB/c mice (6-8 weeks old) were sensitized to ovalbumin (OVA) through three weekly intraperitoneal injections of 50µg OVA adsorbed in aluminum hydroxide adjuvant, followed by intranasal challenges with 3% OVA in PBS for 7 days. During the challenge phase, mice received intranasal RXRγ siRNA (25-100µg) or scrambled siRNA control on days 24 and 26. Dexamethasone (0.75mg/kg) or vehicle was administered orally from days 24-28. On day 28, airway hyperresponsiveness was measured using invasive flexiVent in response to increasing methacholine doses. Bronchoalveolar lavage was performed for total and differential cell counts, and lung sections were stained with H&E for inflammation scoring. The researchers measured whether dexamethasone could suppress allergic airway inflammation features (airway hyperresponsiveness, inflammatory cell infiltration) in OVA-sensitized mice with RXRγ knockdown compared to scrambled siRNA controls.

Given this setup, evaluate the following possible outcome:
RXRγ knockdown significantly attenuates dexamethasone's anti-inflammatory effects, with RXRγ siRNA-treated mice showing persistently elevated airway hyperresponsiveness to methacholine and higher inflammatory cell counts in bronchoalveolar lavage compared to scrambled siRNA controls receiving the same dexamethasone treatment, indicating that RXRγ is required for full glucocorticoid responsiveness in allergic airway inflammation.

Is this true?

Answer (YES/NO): YES